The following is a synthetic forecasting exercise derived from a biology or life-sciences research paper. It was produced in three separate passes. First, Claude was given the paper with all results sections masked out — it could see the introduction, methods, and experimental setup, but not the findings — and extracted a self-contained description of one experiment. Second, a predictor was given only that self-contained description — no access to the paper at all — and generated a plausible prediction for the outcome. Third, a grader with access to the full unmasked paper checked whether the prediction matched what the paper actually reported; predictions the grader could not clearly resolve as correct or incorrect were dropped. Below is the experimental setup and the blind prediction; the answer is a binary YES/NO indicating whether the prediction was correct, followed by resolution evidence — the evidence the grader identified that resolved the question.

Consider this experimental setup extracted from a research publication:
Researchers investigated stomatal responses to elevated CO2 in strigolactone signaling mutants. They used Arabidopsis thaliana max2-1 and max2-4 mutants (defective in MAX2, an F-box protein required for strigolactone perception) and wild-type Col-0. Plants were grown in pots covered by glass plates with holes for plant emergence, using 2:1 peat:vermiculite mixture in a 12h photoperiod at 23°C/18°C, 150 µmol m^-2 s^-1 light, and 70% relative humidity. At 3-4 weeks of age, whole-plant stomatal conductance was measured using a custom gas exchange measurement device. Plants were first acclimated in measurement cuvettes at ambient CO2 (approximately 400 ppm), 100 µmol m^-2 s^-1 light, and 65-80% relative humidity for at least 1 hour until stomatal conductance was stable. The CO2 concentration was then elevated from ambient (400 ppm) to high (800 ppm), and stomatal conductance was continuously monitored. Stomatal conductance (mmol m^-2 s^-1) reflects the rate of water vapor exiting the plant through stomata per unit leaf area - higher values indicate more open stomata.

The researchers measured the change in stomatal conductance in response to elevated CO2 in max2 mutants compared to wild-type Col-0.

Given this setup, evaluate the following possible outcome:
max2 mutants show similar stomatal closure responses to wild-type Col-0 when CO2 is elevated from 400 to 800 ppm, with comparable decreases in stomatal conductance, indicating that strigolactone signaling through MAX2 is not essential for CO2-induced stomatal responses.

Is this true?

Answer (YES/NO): NO